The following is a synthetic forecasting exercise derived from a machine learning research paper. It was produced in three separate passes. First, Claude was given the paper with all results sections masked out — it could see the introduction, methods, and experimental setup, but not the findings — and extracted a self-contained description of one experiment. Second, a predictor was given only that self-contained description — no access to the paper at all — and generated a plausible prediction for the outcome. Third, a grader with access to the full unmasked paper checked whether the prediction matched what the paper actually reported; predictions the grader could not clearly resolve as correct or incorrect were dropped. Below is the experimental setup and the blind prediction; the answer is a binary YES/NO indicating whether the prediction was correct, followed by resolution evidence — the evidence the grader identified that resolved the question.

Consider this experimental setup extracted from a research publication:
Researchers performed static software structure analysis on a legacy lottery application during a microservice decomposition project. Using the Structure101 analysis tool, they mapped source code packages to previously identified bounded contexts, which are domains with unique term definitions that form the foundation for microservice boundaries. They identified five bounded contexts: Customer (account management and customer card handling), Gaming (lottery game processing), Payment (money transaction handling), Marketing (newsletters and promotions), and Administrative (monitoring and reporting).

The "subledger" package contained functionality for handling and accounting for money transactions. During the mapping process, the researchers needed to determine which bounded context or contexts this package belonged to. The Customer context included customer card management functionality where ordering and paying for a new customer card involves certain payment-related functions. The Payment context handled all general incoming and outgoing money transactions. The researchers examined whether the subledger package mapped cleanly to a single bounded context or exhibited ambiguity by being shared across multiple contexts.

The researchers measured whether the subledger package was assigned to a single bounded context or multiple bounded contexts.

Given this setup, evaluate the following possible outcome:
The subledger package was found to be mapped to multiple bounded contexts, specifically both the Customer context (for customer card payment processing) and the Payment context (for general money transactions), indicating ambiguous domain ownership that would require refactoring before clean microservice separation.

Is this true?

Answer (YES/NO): NO